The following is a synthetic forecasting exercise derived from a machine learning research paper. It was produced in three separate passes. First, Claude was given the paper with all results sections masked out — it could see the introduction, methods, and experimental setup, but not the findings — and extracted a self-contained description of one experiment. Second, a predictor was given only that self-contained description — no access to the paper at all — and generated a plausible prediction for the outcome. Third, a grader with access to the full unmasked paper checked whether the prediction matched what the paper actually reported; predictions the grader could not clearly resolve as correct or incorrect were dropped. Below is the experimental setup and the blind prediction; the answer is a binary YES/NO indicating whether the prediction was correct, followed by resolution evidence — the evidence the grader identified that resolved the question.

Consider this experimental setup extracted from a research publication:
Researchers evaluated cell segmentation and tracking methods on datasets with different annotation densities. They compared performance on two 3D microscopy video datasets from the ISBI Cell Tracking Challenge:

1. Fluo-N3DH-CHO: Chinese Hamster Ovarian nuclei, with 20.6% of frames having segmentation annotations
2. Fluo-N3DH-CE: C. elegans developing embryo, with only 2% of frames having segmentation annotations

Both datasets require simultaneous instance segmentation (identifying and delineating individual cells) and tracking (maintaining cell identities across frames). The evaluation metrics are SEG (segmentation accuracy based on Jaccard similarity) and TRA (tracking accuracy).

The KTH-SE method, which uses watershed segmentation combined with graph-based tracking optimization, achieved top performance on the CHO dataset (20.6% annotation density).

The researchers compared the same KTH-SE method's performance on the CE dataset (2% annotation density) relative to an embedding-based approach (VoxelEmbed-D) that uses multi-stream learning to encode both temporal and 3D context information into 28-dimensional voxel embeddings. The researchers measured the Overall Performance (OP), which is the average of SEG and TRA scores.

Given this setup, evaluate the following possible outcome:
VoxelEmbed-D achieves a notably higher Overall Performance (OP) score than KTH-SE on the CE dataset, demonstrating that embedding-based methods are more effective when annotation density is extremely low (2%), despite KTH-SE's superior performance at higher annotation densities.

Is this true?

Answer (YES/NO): NO